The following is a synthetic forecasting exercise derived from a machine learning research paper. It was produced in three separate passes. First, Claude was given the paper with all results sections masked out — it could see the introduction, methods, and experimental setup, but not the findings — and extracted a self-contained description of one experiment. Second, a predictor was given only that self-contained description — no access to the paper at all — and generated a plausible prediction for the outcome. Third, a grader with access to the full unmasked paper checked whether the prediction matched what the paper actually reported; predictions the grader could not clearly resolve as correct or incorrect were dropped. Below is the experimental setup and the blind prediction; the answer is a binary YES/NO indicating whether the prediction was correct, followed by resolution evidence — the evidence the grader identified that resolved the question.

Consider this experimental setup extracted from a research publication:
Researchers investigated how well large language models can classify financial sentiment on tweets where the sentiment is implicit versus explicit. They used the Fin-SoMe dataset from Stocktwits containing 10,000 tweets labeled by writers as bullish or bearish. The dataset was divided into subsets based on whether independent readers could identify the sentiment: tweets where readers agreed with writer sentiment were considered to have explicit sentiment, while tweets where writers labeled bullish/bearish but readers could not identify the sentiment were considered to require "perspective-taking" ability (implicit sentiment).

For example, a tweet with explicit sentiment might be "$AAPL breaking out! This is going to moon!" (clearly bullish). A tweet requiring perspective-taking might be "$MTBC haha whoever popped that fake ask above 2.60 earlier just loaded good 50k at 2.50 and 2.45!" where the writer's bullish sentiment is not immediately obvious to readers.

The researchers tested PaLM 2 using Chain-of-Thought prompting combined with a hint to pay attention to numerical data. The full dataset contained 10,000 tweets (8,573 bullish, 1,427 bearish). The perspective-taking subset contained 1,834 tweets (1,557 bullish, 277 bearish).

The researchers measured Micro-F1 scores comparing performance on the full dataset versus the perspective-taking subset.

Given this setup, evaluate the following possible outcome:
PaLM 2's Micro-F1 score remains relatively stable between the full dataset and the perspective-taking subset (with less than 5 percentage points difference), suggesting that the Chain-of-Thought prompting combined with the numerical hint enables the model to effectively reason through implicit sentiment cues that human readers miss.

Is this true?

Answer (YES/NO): NO